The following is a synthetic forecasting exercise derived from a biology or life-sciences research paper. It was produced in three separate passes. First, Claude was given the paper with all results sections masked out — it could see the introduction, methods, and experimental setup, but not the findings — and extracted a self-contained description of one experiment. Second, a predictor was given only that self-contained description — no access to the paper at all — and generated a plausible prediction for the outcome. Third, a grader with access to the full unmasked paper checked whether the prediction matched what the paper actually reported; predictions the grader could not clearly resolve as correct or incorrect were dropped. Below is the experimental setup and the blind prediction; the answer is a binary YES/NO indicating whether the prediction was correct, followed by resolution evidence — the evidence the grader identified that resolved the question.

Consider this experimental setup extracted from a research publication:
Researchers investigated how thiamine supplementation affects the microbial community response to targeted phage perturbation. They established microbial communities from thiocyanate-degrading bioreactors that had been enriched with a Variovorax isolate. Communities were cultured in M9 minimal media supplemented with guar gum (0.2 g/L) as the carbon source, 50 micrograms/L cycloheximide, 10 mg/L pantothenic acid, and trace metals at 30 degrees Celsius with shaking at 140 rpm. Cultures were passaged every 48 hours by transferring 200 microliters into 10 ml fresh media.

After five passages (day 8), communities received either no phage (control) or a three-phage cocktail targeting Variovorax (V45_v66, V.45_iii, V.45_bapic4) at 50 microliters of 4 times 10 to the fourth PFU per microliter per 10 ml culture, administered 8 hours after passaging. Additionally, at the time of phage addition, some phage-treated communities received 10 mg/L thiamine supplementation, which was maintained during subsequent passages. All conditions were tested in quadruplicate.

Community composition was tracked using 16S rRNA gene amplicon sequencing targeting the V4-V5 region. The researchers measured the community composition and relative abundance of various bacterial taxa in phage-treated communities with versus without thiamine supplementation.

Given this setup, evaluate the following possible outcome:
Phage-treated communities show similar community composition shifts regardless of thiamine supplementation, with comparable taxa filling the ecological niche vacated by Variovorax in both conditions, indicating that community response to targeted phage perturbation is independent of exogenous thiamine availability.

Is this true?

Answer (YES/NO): NO